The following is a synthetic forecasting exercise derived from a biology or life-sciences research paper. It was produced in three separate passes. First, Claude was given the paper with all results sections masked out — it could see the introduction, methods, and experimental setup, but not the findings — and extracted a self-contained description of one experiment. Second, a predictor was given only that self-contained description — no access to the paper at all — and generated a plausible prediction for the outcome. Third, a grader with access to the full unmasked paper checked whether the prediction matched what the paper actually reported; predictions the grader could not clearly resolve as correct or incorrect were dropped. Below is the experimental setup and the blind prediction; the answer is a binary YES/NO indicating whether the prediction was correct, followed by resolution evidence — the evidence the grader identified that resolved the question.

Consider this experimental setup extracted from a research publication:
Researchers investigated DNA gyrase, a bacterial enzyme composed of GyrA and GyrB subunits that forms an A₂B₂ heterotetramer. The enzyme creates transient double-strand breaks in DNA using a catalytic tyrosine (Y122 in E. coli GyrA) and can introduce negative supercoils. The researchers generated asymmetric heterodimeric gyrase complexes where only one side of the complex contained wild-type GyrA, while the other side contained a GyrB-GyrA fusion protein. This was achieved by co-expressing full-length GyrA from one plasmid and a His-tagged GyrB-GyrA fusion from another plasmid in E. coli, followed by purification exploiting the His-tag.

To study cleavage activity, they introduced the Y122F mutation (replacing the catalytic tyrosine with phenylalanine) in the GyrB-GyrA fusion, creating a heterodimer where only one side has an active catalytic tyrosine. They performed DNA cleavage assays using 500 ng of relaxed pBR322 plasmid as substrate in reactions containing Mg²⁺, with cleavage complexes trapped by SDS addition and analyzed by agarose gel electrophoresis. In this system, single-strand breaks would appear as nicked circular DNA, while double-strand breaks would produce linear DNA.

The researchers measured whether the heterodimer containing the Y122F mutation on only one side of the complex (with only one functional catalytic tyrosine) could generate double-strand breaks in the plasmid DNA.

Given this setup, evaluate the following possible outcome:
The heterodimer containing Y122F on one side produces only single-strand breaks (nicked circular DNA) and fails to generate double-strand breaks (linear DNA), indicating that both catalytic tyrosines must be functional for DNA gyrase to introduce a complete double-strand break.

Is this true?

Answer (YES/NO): NO